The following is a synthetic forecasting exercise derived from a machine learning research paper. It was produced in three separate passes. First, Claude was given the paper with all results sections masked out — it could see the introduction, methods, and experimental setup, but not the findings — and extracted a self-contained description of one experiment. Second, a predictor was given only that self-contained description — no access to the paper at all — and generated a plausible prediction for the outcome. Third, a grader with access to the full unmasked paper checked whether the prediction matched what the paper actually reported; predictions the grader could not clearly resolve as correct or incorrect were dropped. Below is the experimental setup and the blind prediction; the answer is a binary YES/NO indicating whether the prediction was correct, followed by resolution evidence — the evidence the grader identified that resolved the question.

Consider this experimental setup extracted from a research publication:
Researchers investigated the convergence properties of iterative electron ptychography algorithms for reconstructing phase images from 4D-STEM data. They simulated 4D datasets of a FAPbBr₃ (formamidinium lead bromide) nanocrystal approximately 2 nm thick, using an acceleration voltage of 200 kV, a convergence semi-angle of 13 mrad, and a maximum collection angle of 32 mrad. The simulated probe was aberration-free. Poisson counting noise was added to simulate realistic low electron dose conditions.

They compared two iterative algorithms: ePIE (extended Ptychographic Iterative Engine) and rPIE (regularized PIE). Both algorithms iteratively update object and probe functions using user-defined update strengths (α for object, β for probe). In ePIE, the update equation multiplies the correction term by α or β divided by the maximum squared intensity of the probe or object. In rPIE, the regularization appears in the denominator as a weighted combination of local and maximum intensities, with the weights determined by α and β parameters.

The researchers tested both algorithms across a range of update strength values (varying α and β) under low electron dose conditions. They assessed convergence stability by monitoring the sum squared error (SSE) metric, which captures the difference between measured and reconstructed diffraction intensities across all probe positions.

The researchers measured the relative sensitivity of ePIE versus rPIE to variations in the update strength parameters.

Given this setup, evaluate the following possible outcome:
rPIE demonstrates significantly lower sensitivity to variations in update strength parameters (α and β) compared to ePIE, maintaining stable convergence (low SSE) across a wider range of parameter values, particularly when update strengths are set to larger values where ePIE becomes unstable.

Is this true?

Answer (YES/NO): NO